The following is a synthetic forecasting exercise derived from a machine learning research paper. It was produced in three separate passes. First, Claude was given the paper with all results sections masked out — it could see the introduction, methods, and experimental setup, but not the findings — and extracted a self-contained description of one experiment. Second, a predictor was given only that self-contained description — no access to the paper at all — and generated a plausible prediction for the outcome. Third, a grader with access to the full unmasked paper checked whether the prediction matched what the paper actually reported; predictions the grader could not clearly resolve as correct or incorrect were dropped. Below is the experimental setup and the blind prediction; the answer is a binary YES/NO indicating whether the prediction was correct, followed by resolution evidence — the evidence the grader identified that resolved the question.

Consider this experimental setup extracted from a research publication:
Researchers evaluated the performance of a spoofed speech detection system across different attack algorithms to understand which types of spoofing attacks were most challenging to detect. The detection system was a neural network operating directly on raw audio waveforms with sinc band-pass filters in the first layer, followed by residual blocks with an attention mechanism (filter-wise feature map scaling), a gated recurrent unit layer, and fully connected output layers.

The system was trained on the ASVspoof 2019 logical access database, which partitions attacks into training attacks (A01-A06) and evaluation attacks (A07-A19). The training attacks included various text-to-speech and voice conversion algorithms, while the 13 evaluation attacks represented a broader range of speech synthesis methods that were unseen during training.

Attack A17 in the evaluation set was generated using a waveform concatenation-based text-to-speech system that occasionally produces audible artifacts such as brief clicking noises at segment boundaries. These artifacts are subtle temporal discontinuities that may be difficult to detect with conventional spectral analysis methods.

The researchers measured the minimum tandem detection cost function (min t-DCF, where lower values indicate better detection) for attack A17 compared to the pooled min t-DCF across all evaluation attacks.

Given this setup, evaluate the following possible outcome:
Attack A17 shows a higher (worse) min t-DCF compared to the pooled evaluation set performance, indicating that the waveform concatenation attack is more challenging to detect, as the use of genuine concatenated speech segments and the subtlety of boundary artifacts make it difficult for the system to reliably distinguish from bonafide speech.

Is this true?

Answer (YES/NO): YES